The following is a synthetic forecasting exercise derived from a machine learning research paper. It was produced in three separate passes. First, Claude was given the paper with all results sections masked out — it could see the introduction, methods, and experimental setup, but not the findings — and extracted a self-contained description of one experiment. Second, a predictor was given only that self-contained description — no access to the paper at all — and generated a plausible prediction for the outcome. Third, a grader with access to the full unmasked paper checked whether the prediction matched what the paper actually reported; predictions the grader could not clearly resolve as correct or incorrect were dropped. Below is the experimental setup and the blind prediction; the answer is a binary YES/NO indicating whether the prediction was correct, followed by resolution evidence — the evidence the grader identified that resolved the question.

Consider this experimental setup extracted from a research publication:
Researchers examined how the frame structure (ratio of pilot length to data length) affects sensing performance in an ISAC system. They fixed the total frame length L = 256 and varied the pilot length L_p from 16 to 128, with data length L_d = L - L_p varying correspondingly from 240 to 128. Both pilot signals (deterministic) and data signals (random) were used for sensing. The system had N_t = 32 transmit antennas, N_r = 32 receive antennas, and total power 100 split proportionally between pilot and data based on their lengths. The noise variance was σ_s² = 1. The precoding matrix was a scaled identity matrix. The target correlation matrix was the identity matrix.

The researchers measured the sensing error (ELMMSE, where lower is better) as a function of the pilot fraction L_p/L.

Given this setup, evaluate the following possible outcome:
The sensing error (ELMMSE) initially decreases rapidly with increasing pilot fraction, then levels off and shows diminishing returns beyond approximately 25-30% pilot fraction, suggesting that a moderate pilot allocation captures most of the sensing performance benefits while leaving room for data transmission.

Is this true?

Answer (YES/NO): NO